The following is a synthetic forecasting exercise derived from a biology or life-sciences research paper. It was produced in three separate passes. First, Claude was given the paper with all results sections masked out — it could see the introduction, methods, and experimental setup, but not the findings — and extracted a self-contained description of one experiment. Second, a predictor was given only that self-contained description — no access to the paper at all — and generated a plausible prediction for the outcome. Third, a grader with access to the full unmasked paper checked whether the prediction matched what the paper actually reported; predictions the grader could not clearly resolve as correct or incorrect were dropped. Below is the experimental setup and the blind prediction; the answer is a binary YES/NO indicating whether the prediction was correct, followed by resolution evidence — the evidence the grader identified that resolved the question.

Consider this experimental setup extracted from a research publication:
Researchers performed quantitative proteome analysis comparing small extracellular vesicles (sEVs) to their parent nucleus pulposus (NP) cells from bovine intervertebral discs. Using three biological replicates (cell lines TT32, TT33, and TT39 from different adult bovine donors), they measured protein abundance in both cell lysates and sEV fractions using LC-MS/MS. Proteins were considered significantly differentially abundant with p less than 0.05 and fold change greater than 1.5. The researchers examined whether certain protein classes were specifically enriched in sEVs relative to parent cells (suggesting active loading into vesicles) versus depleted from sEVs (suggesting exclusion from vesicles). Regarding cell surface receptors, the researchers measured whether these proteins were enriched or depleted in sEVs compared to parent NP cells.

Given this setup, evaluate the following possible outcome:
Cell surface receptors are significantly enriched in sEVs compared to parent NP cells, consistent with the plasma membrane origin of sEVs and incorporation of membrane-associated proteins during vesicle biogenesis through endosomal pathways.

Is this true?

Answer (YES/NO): YES